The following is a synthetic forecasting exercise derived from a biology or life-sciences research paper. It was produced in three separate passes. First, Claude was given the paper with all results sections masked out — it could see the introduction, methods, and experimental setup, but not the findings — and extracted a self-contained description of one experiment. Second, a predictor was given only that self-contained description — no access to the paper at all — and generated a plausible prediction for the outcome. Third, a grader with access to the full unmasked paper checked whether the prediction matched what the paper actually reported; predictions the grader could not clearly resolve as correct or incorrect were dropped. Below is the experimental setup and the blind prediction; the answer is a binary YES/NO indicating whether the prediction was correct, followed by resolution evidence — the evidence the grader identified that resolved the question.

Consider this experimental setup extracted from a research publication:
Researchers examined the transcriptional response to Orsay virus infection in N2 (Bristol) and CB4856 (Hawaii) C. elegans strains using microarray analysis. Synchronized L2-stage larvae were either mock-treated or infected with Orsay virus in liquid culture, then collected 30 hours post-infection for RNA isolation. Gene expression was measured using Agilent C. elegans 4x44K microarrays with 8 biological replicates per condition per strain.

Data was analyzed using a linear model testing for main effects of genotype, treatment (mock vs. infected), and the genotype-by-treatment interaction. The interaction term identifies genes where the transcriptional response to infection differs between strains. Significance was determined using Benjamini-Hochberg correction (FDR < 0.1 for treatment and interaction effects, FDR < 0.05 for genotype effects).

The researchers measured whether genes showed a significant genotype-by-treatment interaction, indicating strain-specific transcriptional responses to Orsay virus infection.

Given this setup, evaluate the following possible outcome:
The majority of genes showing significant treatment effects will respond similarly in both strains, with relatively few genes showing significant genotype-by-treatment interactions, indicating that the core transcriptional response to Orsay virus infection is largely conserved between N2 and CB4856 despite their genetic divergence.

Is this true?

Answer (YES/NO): NO